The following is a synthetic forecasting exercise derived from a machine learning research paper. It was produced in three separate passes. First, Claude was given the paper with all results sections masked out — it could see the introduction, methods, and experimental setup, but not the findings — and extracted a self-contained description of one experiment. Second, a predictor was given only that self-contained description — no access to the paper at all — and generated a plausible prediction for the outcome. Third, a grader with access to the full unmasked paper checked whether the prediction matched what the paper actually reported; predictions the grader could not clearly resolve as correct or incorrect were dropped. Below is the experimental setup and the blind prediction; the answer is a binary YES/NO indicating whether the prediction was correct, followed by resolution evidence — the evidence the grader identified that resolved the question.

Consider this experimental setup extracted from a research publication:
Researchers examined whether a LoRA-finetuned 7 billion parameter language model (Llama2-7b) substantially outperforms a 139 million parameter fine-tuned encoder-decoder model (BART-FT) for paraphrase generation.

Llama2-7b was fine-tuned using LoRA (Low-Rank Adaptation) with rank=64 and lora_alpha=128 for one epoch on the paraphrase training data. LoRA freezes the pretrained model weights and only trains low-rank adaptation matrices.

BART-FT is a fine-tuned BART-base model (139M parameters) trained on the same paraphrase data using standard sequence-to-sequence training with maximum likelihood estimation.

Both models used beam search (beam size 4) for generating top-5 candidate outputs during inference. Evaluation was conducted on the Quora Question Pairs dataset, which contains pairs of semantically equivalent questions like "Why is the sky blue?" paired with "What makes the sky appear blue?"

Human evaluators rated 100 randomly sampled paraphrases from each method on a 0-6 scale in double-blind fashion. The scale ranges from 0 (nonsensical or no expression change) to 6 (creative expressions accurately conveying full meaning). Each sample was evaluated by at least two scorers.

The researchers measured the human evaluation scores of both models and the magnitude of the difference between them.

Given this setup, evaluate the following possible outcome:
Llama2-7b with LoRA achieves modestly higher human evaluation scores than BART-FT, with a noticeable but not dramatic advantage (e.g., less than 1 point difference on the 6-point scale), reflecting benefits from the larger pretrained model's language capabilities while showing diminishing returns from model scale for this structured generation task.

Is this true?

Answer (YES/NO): YES